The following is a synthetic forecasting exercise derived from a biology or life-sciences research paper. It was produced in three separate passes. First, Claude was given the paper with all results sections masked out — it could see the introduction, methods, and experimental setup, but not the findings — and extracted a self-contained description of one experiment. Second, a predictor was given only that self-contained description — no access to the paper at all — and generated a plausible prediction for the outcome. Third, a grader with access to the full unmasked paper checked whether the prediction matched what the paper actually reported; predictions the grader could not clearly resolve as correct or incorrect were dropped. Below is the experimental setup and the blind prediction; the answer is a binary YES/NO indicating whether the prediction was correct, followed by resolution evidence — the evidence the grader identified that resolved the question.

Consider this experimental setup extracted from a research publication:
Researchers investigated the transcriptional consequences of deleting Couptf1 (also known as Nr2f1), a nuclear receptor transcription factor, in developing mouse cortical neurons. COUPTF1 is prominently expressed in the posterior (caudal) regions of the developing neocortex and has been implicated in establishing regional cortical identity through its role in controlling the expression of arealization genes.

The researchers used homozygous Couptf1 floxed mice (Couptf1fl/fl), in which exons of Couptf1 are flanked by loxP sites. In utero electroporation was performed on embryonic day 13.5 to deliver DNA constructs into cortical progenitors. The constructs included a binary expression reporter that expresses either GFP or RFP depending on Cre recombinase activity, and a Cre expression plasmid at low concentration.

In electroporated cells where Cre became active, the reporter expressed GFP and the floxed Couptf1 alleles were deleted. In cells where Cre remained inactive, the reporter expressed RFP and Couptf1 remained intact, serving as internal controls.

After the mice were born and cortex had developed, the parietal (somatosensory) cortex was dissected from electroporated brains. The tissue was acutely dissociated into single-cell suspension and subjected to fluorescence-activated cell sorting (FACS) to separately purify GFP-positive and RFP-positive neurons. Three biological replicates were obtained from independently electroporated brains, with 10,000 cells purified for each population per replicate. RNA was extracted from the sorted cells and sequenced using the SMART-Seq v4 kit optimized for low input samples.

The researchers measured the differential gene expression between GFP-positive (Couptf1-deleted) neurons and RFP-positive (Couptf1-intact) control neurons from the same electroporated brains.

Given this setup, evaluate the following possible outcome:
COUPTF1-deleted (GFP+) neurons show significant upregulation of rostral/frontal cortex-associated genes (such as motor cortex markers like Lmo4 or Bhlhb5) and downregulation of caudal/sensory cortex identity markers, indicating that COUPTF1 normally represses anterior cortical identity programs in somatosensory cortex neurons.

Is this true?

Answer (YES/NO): YES